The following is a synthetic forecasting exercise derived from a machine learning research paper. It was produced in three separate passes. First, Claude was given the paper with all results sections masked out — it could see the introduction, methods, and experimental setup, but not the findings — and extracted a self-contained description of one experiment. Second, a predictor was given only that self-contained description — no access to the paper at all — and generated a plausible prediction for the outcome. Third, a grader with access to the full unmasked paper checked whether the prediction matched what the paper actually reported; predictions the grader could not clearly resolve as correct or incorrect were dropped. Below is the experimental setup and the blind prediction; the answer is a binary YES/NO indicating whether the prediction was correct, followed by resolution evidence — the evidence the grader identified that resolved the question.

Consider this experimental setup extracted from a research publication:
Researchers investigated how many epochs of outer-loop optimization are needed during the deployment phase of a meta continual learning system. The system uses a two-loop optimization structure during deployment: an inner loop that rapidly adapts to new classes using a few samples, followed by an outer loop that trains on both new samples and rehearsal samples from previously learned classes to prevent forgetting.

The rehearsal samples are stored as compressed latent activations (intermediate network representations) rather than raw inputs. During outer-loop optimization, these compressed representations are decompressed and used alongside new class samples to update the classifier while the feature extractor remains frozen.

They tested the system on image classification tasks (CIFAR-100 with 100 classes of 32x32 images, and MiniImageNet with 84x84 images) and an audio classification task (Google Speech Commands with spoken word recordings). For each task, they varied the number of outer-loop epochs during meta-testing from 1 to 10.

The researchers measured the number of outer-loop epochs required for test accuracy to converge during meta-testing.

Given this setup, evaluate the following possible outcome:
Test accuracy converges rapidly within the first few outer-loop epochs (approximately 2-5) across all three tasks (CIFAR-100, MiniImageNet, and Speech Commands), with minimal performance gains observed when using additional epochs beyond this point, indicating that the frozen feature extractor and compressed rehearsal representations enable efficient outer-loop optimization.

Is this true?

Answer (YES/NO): NO